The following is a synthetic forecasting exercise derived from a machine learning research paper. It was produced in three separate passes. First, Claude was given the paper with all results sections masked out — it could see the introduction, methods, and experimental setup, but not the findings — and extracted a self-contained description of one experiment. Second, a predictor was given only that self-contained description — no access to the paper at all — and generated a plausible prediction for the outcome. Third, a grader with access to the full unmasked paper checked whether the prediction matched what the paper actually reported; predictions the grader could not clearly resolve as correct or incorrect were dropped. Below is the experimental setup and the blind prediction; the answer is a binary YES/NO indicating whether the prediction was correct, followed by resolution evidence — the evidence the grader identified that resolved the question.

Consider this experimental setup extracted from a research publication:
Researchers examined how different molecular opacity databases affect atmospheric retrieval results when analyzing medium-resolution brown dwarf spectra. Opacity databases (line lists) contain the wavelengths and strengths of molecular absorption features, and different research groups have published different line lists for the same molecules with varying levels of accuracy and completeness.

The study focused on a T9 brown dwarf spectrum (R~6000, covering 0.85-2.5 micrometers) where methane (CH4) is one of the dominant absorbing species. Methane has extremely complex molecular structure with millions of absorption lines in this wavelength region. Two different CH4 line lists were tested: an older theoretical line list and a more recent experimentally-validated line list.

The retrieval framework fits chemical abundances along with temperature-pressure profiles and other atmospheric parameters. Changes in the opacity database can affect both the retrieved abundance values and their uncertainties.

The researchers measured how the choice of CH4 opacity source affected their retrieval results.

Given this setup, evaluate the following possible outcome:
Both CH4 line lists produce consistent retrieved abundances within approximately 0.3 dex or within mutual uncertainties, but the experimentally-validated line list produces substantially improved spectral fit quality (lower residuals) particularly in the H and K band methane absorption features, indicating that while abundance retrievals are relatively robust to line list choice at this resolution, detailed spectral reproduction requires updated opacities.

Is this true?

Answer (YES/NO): NO